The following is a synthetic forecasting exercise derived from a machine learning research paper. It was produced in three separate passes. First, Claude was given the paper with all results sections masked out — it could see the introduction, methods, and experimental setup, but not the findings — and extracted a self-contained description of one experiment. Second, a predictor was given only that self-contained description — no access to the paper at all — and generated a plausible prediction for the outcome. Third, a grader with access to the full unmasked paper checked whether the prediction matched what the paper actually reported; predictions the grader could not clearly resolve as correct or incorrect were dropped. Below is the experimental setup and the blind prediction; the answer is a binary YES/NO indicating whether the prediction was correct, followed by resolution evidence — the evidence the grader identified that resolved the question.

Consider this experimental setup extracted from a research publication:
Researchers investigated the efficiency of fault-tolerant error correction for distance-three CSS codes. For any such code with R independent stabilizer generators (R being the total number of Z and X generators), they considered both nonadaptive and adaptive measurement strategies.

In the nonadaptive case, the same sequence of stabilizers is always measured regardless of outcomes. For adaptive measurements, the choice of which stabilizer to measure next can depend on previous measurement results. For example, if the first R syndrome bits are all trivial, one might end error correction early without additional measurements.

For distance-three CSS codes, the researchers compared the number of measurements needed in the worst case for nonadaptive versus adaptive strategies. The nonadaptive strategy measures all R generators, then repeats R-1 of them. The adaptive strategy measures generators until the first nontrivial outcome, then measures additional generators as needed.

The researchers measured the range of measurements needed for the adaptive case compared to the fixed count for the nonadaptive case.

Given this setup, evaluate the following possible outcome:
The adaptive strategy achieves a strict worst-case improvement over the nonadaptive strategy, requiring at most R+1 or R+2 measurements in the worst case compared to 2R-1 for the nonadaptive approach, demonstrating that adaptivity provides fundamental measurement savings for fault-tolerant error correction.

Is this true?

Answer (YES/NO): NO